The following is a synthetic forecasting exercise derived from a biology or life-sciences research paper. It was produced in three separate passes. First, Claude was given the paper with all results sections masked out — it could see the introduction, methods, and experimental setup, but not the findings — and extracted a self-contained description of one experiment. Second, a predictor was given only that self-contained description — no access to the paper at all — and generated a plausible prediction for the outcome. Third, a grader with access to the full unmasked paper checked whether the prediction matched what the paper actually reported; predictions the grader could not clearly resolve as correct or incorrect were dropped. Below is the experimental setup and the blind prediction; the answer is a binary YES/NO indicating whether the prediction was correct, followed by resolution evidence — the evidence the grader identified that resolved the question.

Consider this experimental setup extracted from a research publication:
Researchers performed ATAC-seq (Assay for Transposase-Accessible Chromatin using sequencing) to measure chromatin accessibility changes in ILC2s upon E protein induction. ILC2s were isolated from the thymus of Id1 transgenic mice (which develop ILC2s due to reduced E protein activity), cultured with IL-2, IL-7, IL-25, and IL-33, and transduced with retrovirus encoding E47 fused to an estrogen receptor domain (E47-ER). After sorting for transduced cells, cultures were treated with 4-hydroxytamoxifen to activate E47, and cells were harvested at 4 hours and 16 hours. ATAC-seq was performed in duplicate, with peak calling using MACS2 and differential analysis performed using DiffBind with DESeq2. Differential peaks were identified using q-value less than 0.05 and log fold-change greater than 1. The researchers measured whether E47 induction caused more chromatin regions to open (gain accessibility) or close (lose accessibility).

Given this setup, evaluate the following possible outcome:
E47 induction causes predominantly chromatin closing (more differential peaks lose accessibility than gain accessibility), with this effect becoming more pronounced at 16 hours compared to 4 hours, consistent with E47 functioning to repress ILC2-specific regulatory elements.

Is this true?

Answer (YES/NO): NO